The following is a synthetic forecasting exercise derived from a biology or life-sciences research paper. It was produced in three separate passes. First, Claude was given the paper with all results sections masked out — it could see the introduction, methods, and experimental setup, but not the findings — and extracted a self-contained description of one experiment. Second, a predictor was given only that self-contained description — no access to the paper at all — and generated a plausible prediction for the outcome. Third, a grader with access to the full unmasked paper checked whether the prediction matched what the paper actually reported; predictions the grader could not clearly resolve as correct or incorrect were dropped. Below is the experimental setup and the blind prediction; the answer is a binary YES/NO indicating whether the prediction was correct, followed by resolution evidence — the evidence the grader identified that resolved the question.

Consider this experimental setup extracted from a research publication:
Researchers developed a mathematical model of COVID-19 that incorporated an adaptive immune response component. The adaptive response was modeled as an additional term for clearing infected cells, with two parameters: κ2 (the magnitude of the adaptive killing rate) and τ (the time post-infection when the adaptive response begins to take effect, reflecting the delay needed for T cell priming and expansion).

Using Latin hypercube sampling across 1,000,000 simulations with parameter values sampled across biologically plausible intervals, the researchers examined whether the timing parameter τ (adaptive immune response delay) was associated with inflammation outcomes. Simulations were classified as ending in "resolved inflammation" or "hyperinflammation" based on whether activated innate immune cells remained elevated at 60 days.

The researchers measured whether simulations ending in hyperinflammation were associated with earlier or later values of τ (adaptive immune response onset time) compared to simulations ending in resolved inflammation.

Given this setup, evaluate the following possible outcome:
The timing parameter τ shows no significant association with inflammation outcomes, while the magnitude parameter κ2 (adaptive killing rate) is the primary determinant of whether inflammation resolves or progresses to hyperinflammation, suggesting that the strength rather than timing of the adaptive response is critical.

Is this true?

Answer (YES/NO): NO